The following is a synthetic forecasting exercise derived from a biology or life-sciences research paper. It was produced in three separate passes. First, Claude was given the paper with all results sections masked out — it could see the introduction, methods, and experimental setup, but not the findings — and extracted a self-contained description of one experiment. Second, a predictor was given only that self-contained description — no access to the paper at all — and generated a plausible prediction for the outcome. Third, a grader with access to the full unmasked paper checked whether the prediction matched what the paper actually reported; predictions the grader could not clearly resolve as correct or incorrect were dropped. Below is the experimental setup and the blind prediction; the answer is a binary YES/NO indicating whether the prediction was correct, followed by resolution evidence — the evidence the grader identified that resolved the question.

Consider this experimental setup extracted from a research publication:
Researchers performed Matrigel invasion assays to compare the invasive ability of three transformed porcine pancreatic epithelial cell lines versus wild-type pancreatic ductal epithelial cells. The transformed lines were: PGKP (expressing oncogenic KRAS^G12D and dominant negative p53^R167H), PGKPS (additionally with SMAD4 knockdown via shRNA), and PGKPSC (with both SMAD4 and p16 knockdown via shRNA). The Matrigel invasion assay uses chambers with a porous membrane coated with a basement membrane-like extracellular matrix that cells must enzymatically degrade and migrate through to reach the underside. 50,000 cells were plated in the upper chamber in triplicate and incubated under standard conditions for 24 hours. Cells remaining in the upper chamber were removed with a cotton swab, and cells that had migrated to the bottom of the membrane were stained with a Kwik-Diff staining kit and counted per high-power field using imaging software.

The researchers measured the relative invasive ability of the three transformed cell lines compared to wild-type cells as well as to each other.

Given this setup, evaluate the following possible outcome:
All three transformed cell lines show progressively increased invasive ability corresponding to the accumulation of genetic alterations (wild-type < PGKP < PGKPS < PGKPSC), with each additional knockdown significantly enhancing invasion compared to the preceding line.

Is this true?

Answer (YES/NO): NO